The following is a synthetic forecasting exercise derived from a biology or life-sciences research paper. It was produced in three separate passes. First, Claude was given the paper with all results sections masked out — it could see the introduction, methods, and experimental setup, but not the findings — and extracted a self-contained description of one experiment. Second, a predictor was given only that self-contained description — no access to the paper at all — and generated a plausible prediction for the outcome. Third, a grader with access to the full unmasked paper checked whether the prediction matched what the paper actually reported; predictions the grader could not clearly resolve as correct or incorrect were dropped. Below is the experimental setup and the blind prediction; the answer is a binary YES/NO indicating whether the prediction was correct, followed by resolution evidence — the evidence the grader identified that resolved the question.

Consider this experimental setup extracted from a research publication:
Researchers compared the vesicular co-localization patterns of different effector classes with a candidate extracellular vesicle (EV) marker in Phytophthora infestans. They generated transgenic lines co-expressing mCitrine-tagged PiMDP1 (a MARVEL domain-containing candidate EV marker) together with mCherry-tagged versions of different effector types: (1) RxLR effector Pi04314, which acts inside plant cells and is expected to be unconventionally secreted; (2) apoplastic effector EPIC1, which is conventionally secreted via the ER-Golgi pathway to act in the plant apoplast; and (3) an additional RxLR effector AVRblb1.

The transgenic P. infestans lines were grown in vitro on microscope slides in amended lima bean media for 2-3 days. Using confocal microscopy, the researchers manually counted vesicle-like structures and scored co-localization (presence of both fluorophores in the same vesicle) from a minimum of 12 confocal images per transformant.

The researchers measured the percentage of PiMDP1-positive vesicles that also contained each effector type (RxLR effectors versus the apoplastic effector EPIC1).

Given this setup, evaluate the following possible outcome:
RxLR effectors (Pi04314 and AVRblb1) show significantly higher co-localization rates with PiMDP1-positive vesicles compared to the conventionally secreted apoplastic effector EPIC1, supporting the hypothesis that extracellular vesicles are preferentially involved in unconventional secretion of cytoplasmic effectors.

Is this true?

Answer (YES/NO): YES